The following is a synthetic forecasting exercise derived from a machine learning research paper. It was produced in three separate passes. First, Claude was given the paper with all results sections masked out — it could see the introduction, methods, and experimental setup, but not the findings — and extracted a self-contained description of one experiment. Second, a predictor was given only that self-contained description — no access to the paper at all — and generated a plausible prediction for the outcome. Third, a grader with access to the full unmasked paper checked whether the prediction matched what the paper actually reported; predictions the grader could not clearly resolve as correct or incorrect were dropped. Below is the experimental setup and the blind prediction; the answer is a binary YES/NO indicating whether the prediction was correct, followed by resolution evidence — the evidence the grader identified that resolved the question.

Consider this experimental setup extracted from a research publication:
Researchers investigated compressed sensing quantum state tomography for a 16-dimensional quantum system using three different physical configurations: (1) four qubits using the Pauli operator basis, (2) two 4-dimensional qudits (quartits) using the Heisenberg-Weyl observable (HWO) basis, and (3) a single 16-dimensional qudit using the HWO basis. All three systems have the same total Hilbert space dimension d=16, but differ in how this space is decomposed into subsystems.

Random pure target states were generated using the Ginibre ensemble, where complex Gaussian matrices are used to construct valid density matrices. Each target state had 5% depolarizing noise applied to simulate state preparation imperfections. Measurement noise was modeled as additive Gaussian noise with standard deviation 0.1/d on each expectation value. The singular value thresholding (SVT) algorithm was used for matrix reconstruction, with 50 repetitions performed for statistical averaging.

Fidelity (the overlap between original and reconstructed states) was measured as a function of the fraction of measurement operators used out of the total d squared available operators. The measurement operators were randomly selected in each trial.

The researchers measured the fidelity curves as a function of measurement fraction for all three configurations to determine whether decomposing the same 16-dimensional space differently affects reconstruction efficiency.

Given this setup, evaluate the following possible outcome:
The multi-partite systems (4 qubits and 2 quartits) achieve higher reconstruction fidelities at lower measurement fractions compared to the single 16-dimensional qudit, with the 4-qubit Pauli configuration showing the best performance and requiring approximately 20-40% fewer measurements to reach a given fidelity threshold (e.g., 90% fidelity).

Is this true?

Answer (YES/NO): NO